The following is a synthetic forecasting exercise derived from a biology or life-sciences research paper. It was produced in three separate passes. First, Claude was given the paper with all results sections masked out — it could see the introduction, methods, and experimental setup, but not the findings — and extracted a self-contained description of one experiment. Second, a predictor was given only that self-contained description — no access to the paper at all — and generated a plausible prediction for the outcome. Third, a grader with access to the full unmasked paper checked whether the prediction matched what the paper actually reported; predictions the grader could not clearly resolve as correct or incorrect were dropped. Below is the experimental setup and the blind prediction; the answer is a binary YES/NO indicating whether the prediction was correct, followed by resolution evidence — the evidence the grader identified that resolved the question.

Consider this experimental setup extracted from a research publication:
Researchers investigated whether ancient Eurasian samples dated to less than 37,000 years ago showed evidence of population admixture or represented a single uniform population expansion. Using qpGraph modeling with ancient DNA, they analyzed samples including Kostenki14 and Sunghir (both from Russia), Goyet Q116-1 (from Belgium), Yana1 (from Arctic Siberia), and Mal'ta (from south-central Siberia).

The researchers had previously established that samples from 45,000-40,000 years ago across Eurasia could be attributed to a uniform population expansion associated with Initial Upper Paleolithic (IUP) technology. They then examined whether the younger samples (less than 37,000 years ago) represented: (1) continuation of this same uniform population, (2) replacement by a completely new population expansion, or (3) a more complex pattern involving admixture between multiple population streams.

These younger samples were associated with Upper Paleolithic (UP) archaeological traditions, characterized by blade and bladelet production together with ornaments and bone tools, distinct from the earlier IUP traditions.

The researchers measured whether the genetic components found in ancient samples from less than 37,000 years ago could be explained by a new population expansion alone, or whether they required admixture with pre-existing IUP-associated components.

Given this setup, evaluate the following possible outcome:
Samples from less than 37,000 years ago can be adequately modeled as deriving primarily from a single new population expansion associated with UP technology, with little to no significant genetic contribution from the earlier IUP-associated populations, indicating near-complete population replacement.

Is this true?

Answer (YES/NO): NO